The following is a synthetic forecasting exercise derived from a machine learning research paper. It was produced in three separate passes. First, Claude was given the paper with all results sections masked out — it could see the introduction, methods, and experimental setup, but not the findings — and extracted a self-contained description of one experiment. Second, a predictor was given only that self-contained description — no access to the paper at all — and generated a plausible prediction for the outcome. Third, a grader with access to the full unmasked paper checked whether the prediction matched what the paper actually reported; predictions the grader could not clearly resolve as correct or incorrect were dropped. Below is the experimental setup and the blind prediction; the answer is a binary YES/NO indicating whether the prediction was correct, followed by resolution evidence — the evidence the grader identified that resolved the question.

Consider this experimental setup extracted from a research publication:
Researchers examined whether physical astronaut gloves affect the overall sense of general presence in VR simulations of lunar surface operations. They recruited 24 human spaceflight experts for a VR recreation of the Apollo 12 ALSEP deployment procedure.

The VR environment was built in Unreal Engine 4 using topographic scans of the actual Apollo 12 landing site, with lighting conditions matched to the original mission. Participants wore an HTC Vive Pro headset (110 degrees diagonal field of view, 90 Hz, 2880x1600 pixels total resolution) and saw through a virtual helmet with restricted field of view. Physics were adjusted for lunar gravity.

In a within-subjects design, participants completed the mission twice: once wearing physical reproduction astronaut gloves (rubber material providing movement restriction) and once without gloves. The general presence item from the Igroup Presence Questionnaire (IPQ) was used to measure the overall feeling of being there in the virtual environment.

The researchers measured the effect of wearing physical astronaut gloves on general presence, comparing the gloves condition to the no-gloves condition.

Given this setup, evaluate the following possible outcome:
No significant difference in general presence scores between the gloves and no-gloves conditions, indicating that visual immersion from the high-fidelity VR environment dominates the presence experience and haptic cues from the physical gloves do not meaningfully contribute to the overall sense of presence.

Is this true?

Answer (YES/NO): NO